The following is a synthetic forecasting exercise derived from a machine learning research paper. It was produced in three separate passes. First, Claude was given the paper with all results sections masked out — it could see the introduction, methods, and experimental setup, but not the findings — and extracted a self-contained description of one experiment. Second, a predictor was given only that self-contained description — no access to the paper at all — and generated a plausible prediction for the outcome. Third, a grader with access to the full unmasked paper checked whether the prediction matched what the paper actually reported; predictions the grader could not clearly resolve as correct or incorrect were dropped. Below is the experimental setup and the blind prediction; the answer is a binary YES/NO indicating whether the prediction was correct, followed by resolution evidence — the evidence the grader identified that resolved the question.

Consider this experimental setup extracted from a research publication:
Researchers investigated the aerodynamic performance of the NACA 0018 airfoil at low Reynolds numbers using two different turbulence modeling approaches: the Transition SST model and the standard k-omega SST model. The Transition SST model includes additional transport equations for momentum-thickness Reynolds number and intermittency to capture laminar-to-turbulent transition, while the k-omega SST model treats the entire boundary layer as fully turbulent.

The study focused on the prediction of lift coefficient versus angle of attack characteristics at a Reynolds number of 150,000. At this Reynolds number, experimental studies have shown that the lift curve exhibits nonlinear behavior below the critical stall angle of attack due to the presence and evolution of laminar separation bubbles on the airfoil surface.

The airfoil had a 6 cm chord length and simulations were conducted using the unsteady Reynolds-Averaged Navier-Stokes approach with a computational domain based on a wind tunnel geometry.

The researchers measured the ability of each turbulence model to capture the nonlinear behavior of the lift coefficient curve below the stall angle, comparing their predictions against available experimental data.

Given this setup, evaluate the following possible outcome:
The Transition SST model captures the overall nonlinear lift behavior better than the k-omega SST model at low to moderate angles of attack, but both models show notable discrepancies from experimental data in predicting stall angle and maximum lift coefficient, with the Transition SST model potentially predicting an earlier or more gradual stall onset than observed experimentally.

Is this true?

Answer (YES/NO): NO